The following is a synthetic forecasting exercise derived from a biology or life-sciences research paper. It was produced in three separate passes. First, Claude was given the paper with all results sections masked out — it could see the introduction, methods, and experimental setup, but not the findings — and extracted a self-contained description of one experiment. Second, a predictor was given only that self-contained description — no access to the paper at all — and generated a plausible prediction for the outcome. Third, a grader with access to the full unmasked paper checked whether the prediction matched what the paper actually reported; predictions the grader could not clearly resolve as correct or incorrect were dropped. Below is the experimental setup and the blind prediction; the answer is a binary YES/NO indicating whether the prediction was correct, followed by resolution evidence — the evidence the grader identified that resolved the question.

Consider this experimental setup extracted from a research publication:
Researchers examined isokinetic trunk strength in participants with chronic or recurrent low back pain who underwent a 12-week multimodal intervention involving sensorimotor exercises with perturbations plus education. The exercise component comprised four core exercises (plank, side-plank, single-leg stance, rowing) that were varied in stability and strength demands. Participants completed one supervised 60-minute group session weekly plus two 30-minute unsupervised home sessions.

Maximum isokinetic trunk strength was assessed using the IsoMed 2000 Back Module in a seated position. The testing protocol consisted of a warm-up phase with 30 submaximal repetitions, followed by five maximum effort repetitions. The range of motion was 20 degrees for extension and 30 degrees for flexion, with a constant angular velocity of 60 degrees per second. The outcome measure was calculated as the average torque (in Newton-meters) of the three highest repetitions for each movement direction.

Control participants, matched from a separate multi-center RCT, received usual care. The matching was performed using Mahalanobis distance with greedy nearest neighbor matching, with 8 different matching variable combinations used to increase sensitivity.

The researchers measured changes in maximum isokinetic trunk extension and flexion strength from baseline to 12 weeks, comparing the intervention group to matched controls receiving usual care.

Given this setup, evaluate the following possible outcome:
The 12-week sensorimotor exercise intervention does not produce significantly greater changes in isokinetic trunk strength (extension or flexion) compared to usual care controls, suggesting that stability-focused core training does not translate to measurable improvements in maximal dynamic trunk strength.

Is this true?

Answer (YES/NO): NO